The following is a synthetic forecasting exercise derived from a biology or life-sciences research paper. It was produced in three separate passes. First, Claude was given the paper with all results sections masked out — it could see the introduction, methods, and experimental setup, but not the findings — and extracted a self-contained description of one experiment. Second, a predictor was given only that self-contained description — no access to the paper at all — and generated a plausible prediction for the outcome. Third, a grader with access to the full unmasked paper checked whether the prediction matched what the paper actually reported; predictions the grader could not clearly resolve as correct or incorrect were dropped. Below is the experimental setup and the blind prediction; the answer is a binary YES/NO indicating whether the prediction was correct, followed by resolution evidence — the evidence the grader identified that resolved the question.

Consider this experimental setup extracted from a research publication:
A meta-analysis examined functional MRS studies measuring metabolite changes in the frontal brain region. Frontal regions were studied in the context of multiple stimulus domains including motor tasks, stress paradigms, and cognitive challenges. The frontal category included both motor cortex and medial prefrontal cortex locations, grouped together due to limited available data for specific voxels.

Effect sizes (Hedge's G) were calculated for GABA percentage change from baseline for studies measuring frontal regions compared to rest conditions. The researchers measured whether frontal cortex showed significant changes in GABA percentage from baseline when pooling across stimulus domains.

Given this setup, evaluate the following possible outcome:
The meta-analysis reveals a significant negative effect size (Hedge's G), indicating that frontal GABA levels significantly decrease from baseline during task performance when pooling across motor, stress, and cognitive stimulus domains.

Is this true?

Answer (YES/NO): NO